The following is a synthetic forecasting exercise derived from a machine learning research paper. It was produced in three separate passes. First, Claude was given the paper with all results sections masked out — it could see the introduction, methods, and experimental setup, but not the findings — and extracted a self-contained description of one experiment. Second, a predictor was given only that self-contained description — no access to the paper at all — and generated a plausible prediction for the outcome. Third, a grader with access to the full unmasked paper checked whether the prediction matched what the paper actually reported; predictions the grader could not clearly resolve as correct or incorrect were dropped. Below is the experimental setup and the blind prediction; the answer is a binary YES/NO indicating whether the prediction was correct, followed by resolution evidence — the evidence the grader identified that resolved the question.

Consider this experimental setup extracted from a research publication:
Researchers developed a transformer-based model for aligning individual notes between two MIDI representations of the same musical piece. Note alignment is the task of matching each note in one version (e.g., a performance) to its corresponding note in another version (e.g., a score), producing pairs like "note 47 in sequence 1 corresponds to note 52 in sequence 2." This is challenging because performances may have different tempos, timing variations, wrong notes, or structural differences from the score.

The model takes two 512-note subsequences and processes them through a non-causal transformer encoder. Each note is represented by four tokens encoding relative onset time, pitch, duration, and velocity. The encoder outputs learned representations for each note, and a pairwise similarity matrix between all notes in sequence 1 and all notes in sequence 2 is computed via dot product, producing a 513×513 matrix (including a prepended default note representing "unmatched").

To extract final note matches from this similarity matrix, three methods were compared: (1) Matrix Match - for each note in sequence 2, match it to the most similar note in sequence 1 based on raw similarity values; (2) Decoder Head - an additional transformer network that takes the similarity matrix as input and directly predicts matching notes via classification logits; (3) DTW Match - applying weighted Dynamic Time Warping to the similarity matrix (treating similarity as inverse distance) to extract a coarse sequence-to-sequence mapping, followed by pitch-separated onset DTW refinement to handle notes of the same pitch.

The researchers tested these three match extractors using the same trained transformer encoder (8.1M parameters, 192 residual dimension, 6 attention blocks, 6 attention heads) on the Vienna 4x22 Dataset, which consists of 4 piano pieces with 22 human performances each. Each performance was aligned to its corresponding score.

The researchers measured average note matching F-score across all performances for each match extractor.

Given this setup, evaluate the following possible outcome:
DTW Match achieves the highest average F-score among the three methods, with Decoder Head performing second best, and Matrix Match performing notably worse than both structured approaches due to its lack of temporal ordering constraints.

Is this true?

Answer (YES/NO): NO